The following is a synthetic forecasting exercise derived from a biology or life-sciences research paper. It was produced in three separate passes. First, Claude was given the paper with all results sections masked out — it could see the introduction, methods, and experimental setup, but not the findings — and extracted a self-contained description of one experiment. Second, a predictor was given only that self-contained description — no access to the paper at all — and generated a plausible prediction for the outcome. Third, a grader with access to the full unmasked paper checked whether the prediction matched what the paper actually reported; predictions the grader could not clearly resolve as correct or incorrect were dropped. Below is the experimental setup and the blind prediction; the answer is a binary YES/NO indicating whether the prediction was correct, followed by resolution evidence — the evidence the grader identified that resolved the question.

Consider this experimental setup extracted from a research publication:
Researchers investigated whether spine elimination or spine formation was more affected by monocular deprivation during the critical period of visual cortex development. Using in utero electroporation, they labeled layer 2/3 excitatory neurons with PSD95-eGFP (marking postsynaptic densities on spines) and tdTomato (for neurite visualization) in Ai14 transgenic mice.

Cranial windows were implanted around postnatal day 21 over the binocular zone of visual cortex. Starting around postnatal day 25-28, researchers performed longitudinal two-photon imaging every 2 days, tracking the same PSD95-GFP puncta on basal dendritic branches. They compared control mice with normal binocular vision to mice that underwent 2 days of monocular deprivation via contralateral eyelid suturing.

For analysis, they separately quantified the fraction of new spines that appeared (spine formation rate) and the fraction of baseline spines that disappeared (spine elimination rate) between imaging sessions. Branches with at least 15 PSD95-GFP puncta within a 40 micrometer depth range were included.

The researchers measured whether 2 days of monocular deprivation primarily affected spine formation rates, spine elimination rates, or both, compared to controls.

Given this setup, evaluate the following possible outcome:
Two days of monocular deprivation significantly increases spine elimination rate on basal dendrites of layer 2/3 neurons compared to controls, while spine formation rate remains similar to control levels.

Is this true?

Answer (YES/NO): YES